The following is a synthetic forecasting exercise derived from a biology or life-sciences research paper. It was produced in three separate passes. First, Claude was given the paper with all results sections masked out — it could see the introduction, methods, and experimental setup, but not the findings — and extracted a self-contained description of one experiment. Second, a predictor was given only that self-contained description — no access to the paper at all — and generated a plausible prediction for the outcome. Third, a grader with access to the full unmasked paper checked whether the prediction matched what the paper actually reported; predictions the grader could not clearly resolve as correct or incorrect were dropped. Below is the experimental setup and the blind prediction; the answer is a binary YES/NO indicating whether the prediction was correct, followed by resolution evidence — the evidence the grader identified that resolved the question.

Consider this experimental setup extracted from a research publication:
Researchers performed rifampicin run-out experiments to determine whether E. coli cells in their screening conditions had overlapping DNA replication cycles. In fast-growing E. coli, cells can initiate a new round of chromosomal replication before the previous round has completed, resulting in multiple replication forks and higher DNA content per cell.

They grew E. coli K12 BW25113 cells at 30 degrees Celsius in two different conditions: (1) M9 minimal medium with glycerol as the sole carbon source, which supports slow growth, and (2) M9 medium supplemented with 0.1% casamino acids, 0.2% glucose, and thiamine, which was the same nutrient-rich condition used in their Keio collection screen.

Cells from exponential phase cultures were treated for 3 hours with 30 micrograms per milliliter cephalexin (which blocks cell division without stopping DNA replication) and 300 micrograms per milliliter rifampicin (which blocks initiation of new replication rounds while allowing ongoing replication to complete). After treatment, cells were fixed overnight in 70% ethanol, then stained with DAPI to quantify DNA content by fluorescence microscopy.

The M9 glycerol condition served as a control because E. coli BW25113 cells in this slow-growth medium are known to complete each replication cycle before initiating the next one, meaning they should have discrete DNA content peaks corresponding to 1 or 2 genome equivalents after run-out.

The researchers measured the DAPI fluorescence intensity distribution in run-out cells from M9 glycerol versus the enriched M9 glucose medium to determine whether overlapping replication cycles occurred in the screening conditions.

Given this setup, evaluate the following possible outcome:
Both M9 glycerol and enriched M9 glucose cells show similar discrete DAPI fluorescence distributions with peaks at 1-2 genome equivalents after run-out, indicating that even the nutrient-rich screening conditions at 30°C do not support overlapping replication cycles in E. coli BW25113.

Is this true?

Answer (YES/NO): NO